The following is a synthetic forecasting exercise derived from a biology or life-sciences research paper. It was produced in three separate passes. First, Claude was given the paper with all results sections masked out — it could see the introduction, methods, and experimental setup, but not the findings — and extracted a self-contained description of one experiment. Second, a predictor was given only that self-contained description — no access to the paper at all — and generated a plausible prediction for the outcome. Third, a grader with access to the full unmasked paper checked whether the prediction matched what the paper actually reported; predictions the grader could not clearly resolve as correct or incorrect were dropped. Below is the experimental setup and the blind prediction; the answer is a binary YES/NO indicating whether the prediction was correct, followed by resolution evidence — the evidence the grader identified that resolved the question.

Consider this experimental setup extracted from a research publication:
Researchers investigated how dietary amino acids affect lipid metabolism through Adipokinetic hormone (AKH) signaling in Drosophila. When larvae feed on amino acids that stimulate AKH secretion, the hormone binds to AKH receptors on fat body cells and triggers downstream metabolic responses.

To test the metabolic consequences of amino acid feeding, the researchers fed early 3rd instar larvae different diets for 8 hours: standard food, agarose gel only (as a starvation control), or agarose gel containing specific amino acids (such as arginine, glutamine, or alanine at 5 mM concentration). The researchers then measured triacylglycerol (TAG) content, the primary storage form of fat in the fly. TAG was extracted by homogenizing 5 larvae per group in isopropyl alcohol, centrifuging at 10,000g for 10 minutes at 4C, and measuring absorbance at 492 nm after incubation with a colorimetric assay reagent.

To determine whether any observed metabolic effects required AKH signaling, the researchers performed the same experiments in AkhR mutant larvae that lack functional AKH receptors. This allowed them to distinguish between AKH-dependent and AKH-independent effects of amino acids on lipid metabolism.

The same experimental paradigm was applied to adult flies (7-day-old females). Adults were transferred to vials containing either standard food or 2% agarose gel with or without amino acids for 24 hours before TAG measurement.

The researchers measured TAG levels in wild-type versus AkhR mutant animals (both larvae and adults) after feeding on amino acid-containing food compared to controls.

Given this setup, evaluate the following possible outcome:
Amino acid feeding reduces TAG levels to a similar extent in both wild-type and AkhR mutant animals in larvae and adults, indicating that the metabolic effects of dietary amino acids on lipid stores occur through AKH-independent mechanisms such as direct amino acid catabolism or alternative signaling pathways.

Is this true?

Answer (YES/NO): NO